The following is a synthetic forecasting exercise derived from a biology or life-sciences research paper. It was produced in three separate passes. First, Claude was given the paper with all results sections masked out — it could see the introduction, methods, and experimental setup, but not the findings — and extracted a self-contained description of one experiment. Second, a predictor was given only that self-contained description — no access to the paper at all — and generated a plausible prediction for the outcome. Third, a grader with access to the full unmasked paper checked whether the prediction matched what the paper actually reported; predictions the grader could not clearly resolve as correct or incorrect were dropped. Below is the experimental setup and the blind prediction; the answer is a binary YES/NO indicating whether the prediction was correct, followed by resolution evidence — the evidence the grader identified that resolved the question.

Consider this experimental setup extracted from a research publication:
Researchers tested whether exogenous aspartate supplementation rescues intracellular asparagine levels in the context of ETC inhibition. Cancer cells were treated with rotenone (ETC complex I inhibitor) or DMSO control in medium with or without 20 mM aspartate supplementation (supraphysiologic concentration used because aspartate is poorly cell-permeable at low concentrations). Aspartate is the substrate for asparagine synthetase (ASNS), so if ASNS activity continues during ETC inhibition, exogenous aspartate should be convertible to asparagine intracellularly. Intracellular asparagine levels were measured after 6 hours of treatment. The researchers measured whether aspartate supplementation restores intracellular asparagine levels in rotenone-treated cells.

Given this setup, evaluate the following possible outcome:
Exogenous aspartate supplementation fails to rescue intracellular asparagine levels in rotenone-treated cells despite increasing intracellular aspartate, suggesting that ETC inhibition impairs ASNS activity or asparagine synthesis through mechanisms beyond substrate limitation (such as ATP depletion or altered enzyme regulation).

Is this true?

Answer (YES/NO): NO